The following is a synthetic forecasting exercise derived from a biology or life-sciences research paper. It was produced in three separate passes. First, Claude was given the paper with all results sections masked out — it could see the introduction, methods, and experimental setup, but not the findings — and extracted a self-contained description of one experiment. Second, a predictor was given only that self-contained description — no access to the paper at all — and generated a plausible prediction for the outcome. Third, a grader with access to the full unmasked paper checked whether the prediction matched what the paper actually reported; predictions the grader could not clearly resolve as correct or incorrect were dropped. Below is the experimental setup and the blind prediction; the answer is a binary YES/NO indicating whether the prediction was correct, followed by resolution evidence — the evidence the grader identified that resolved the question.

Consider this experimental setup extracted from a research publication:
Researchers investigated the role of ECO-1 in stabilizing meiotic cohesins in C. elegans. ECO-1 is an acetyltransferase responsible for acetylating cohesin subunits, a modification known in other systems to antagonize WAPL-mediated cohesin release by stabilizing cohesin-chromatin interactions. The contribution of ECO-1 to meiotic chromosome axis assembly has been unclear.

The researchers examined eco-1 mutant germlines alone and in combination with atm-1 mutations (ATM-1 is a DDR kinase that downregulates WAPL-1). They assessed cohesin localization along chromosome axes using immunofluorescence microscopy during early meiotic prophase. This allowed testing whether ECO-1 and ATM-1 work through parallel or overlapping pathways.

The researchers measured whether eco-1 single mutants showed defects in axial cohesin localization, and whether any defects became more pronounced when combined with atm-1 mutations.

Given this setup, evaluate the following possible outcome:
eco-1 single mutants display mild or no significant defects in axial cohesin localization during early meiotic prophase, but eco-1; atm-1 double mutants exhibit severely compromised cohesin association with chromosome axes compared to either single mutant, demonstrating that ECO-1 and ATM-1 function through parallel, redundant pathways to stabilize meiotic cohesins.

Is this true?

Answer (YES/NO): YES